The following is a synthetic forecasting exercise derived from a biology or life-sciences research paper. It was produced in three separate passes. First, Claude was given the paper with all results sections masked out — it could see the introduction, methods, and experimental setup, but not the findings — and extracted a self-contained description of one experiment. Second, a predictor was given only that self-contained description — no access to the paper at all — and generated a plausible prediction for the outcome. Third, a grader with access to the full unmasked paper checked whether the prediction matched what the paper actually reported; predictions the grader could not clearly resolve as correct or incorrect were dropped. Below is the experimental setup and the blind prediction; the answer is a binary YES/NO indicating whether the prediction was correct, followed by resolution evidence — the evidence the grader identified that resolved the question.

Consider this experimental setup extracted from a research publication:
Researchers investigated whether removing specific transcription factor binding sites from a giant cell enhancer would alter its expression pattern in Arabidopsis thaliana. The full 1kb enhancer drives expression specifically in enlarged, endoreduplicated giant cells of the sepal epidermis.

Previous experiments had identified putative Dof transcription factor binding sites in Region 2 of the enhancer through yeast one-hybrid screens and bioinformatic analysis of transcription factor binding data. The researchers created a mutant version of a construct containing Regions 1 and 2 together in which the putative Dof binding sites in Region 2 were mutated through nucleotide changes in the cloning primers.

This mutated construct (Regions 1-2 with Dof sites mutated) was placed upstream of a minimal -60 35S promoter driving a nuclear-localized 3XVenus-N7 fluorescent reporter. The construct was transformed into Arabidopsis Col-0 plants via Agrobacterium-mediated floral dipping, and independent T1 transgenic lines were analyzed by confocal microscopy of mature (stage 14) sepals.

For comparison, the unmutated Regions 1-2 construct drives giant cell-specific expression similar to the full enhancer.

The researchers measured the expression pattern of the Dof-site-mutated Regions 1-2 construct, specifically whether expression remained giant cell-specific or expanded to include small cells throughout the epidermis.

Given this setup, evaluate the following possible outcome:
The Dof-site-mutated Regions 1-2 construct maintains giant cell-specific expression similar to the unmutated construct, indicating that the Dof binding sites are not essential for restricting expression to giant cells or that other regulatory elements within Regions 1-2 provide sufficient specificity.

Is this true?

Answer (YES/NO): NO